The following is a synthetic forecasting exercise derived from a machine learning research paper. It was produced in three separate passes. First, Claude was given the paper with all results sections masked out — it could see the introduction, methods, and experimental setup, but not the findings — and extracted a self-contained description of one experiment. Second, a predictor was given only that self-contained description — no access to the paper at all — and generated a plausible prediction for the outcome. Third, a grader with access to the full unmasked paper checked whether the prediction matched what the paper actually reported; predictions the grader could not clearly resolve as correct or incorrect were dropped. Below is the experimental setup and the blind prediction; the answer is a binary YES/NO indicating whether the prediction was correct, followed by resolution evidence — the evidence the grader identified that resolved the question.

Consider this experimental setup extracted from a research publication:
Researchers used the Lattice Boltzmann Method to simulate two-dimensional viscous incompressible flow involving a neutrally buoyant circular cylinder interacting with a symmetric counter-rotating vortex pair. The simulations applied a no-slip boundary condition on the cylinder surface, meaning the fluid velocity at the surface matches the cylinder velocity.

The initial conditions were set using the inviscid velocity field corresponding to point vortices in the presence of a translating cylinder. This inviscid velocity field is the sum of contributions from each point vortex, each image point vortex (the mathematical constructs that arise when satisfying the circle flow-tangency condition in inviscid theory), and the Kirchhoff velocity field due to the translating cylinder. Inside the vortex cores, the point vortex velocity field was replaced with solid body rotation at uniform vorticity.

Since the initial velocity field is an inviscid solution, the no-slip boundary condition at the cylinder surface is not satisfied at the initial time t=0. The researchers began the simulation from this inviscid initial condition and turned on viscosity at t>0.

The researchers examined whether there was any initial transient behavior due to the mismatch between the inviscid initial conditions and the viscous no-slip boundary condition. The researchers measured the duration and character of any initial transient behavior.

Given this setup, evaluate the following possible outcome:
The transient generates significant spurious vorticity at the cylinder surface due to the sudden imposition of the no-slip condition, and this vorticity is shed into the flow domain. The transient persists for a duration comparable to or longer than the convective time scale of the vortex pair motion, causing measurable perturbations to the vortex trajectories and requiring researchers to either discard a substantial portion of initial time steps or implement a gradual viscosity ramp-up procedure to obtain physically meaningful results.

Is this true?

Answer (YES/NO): NO